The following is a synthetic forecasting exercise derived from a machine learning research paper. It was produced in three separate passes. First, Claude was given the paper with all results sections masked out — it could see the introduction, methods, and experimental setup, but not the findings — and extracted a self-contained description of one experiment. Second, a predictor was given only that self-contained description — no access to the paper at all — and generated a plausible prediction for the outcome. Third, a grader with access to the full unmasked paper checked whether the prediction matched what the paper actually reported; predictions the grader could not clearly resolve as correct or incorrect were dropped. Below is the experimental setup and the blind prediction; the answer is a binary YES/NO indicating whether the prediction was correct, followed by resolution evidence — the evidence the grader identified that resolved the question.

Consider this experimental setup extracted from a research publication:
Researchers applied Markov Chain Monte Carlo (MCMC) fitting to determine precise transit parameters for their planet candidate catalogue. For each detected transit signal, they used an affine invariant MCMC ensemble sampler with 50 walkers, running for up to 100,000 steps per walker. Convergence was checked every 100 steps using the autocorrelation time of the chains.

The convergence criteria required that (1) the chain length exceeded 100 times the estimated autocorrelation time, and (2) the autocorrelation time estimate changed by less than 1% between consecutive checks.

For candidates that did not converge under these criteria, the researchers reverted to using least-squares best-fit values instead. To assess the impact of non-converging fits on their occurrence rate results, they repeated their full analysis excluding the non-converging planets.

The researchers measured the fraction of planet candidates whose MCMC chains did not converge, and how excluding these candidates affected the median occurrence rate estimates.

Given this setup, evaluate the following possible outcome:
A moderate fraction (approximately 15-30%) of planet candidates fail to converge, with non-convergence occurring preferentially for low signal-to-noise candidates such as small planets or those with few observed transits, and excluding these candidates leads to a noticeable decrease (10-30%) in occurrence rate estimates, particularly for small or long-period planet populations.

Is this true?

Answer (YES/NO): NO